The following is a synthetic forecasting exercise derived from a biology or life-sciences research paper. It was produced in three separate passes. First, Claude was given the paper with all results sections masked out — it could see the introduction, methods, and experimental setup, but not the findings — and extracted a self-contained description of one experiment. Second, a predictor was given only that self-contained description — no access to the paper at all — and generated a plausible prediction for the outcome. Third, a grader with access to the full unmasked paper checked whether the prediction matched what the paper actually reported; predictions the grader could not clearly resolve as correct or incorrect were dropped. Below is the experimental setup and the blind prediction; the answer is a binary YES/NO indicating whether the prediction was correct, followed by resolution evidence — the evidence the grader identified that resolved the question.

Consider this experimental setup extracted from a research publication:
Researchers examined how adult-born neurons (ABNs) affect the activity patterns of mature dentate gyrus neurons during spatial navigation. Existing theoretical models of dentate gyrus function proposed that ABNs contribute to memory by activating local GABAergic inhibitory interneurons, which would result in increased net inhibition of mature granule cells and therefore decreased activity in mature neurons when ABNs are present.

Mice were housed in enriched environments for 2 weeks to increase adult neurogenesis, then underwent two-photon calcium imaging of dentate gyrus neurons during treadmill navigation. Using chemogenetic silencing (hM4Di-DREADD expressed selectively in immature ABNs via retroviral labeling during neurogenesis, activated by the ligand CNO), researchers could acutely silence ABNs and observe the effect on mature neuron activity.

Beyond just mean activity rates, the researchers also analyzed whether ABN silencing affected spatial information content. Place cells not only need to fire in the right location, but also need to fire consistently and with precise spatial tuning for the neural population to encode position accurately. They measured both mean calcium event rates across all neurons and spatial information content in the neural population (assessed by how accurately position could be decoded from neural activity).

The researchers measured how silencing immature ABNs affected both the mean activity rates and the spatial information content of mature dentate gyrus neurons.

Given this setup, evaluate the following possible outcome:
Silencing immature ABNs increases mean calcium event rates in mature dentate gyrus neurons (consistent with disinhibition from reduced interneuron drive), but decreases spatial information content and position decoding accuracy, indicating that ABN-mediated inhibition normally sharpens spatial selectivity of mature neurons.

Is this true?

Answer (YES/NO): NO